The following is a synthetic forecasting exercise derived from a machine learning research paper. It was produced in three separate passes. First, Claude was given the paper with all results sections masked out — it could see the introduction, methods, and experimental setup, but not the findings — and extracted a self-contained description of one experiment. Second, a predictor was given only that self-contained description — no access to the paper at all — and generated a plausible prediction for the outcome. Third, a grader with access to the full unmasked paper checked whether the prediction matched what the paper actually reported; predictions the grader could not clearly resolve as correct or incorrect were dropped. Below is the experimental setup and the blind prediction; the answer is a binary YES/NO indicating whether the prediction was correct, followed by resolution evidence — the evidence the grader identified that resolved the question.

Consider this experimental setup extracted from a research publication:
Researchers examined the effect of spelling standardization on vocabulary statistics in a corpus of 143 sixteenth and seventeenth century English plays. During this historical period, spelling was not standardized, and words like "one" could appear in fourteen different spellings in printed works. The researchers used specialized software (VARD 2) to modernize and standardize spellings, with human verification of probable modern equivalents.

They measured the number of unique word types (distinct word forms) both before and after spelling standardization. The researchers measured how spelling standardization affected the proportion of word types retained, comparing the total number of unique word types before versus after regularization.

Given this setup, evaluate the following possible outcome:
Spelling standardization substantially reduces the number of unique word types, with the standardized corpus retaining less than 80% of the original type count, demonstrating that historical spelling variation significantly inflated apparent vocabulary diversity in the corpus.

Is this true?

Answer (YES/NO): YES